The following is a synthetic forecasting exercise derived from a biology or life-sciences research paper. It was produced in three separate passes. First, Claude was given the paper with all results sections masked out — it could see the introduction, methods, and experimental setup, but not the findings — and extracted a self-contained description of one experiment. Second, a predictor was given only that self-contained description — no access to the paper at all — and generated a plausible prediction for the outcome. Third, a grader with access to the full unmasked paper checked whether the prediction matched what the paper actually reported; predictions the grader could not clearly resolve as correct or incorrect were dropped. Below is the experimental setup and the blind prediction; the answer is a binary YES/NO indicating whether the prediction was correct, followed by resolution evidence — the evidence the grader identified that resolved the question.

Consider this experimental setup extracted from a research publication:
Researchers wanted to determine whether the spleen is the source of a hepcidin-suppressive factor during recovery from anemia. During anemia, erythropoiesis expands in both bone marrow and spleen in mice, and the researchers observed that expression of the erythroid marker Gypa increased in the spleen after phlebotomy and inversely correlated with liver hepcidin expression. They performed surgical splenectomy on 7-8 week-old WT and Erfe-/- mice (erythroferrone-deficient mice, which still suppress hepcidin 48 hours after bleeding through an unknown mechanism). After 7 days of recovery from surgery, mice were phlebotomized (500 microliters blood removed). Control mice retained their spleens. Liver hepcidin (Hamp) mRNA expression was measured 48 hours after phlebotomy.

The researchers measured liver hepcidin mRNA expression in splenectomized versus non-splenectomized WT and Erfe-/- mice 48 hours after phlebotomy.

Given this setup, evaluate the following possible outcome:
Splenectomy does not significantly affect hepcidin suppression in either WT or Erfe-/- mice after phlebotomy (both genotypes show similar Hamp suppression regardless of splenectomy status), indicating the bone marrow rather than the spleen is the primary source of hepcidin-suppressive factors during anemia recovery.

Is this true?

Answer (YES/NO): NO